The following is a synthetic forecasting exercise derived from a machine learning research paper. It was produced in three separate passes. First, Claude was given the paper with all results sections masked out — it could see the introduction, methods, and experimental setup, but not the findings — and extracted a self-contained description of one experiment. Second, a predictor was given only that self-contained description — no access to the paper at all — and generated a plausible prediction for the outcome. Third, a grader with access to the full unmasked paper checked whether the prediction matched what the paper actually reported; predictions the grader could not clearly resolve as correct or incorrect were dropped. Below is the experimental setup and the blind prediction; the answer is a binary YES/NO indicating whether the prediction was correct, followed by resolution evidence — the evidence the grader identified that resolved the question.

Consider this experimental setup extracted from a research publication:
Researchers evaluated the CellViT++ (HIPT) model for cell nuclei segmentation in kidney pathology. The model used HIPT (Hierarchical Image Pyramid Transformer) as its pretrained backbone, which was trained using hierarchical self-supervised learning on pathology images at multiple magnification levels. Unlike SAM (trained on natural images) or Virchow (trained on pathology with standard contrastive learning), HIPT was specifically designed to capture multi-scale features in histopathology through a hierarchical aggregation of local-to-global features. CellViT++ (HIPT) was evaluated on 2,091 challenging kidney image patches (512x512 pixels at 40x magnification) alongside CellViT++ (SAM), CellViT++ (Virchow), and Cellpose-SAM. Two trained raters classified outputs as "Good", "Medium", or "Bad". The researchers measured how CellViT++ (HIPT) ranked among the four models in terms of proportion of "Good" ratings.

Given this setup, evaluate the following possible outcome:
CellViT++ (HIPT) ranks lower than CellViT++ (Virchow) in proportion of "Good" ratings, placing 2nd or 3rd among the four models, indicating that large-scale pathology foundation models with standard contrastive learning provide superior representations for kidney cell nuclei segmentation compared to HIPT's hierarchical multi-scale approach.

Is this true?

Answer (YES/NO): NO